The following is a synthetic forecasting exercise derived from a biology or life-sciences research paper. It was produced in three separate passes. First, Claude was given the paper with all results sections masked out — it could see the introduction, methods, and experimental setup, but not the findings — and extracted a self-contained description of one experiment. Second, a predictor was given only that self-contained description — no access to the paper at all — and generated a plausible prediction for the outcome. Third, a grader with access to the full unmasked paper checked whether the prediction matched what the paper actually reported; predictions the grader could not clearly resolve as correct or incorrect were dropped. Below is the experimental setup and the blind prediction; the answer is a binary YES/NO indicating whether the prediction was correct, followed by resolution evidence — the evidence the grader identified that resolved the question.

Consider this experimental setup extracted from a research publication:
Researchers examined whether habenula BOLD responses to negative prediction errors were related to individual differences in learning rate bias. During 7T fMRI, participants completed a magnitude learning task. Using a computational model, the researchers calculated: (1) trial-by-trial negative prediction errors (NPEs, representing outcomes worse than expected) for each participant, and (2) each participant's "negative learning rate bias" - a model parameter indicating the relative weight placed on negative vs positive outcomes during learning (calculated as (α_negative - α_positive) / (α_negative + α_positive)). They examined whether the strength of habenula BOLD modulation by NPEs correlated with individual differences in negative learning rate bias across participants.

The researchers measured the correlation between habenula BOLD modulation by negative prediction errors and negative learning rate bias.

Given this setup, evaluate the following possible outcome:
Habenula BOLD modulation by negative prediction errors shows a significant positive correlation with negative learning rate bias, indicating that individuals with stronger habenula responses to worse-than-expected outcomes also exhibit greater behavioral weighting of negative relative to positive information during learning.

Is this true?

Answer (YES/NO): NO